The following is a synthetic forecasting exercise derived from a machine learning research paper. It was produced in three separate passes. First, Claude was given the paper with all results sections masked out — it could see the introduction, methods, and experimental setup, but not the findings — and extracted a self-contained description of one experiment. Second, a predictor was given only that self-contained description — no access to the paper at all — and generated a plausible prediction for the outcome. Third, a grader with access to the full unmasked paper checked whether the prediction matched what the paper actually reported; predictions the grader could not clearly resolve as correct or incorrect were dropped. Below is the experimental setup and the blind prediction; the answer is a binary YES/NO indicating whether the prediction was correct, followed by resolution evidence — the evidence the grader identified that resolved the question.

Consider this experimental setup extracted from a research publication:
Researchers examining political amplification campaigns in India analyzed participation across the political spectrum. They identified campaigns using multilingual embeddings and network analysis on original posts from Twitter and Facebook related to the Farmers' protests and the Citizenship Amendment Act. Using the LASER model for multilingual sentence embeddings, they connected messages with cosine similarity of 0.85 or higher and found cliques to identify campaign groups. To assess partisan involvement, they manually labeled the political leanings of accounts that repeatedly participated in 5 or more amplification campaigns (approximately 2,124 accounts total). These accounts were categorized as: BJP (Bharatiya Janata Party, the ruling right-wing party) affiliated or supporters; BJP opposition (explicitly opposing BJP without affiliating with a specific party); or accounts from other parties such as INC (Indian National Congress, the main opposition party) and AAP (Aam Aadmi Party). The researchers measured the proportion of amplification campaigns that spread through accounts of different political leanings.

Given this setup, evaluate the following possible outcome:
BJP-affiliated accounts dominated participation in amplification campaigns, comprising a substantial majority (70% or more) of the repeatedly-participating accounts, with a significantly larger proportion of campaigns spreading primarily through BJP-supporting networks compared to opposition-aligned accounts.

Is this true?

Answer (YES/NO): NO